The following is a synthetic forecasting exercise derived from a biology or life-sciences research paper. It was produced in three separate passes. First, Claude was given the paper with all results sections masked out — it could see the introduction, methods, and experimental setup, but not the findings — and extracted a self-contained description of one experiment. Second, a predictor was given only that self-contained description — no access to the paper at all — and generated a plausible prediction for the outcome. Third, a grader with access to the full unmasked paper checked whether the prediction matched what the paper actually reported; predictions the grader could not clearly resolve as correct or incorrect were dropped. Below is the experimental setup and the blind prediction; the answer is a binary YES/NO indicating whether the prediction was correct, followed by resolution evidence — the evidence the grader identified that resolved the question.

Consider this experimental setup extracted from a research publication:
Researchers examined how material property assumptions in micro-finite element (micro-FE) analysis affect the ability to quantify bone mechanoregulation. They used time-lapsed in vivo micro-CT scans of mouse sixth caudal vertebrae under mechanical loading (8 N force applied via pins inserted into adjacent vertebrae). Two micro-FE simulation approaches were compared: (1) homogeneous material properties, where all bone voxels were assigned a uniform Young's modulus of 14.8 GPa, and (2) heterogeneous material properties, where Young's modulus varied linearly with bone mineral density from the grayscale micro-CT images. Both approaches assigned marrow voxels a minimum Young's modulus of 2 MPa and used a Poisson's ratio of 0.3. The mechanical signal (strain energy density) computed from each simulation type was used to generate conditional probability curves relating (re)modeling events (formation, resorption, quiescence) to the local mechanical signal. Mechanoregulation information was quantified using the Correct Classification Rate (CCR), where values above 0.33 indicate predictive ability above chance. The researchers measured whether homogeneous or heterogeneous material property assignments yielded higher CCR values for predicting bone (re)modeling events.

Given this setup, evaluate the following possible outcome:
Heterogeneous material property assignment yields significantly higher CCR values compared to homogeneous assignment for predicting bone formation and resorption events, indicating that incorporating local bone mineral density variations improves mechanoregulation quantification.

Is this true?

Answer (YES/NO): NO